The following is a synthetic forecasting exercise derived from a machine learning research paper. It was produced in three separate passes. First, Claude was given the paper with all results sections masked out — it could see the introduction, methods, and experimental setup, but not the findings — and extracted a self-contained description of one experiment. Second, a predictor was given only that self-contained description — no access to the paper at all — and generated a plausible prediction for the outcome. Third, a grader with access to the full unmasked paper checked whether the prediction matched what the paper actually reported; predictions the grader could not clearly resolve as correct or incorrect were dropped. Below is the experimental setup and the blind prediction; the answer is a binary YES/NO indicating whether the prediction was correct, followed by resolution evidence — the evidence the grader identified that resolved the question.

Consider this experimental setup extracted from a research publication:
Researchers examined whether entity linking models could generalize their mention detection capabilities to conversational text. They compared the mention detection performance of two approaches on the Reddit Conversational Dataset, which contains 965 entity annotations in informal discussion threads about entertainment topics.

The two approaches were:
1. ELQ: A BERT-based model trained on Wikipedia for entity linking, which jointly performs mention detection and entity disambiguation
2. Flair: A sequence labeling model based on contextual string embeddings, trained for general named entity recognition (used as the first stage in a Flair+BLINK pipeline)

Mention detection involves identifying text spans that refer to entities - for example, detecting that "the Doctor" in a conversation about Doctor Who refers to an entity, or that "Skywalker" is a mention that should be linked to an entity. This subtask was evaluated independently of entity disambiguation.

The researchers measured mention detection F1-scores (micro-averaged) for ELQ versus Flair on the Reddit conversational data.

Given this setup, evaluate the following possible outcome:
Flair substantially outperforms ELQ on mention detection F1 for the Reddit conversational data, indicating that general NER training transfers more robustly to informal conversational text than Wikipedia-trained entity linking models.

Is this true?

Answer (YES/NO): NO